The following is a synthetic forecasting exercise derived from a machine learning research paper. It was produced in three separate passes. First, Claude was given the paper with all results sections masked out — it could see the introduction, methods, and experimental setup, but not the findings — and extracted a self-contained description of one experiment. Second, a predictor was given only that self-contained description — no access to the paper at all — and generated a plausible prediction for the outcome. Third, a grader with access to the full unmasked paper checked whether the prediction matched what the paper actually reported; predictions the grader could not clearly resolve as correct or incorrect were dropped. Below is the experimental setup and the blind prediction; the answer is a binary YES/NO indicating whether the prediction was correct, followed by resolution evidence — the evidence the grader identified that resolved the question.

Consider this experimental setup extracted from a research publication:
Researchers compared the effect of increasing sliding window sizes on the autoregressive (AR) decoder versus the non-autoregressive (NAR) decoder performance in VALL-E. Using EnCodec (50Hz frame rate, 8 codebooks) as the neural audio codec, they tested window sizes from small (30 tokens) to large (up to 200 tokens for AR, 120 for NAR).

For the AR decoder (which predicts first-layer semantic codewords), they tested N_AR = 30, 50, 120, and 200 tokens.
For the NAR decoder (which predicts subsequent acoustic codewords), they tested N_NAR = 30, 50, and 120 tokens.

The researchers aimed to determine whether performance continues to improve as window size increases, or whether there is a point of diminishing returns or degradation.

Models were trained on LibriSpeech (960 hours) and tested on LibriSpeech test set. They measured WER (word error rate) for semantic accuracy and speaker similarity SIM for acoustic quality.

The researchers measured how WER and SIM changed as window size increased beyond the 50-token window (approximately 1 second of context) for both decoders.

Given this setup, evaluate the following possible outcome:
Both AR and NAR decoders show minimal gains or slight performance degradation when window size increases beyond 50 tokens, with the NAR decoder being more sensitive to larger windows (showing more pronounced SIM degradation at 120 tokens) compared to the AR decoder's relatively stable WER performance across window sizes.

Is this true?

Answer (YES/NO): NO